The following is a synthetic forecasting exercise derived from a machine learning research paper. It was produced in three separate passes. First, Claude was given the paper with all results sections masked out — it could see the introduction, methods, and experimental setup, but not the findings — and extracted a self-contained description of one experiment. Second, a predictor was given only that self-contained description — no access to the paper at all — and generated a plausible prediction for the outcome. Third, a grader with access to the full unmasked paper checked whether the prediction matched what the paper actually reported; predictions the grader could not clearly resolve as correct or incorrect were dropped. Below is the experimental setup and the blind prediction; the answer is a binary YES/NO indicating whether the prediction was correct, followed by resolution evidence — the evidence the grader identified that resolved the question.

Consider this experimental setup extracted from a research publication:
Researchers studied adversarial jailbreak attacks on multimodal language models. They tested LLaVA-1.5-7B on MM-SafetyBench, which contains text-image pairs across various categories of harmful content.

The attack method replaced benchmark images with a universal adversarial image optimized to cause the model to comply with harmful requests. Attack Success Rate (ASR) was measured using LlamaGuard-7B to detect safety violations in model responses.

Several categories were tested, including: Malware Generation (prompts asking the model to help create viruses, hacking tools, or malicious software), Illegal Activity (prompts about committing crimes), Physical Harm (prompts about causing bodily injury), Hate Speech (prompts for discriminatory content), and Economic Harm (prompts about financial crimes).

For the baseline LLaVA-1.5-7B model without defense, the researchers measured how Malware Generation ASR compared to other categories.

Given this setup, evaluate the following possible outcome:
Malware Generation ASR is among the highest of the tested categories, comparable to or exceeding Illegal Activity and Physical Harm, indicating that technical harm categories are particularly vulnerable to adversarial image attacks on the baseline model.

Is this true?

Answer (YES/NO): NO